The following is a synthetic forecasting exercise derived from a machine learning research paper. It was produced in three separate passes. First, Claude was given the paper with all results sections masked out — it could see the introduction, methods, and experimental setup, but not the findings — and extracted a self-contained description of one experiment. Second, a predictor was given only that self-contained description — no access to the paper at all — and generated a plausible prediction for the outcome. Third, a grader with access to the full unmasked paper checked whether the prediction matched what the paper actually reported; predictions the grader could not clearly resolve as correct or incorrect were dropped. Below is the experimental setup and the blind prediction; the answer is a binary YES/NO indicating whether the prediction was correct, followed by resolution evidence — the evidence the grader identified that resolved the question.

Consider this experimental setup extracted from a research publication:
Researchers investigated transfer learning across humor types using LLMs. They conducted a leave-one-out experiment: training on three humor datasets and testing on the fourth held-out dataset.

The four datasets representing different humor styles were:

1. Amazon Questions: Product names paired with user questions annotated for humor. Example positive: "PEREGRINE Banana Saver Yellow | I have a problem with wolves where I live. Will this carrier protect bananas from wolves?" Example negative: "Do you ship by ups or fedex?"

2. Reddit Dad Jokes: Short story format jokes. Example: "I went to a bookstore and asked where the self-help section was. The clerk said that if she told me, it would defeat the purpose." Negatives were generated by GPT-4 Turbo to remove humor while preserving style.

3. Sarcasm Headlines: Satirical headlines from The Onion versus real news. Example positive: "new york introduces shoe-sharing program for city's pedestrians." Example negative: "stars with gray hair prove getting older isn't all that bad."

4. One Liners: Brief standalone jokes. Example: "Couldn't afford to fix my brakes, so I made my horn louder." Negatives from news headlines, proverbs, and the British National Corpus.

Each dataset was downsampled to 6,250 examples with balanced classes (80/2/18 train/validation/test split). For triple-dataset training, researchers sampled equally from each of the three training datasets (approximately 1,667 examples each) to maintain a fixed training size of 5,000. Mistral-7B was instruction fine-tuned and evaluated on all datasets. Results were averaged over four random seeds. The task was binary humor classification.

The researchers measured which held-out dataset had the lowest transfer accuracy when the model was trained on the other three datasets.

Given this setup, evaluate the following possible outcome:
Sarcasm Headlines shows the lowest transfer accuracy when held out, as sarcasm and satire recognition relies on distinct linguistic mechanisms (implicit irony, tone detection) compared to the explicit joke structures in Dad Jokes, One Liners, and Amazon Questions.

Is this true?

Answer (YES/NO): NO